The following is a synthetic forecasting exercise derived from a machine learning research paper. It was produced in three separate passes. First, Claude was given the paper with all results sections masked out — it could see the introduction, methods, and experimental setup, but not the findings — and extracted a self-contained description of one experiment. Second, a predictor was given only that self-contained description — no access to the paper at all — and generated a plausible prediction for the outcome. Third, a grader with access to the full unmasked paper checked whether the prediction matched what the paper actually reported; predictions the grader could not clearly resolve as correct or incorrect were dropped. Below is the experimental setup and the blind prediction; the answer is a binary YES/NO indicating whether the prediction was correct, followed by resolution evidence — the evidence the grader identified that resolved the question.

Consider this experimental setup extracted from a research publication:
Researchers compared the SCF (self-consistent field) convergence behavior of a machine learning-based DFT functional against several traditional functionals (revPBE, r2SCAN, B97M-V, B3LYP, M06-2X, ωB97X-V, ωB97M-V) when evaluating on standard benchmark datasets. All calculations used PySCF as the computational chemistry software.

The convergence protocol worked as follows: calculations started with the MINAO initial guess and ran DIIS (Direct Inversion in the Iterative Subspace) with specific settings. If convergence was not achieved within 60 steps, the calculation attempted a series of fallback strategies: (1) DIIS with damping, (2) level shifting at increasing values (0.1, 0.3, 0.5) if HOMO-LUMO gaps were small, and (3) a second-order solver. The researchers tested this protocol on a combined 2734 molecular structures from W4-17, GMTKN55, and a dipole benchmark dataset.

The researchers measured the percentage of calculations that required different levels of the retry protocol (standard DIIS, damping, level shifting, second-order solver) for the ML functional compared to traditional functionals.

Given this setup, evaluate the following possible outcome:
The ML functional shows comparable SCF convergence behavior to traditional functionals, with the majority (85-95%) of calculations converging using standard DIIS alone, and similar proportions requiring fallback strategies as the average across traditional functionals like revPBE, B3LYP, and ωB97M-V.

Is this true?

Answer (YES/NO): NO